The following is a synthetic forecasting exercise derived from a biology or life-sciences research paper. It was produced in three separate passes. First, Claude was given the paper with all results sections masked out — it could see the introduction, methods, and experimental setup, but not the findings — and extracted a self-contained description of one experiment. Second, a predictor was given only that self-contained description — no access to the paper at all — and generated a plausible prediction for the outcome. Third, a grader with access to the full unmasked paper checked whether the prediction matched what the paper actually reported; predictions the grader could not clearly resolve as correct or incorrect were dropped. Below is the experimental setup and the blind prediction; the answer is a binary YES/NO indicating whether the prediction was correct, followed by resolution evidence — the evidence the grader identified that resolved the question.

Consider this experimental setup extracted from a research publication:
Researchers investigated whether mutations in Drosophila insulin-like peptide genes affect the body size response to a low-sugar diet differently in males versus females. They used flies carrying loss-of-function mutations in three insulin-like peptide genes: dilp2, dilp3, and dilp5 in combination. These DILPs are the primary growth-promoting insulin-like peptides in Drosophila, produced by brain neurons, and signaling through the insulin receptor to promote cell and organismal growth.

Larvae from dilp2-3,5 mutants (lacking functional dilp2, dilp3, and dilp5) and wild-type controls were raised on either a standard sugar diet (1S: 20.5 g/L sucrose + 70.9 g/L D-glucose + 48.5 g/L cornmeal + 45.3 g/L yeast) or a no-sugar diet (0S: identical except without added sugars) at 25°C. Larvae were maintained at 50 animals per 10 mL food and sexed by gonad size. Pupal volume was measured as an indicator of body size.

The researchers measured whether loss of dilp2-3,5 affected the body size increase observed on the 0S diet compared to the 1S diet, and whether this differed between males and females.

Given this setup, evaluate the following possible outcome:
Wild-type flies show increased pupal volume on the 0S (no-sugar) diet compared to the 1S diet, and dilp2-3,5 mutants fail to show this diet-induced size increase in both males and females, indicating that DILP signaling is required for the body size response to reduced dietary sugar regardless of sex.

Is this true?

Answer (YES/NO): NO